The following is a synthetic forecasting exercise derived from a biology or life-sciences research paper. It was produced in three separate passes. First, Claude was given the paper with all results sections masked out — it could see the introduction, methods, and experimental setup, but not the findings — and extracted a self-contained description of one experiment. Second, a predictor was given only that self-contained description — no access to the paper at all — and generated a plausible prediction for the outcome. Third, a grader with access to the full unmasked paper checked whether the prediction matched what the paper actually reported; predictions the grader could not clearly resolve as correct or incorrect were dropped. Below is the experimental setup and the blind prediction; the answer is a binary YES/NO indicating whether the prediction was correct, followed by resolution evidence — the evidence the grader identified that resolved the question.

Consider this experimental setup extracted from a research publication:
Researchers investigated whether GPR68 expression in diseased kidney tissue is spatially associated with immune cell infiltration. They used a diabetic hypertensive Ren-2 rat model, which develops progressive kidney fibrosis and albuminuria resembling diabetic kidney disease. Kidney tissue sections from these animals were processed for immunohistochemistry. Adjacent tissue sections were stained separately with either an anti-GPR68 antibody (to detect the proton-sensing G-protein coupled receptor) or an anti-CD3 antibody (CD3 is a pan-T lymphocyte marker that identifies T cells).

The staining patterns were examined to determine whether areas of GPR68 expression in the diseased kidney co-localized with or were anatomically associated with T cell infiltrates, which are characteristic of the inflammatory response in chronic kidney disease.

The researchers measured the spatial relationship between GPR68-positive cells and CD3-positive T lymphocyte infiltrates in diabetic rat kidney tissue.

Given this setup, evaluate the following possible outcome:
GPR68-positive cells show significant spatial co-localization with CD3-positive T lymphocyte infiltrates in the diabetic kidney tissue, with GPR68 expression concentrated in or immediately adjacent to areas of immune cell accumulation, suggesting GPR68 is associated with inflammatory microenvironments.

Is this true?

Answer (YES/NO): YES